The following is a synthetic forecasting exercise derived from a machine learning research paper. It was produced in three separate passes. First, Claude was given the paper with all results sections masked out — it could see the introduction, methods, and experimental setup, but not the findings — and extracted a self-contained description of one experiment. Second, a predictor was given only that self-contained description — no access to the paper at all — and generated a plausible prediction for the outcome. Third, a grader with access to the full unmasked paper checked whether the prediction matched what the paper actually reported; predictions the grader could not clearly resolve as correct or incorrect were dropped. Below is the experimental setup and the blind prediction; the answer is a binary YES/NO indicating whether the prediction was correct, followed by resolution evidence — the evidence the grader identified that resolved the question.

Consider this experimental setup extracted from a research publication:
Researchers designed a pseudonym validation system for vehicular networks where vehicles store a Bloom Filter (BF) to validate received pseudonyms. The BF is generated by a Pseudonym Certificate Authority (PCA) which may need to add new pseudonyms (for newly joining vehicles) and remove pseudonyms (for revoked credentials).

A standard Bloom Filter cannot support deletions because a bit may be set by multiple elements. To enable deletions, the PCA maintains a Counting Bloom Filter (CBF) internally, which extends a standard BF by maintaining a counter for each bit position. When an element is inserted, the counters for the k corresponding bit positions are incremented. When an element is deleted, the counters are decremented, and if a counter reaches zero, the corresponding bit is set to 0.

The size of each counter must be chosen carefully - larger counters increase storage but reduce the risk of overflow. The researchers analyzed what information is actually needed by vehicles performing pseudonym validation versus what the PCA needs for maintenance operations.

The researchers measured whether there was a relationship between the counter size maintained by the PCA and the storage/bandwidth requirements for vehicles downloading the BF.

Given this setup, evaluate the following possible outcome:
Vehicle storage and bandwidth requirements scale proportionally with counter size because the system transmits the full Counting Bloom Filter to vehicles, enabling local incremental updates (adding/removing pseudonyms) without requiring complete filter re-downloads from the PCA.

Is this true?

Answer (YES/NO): NO